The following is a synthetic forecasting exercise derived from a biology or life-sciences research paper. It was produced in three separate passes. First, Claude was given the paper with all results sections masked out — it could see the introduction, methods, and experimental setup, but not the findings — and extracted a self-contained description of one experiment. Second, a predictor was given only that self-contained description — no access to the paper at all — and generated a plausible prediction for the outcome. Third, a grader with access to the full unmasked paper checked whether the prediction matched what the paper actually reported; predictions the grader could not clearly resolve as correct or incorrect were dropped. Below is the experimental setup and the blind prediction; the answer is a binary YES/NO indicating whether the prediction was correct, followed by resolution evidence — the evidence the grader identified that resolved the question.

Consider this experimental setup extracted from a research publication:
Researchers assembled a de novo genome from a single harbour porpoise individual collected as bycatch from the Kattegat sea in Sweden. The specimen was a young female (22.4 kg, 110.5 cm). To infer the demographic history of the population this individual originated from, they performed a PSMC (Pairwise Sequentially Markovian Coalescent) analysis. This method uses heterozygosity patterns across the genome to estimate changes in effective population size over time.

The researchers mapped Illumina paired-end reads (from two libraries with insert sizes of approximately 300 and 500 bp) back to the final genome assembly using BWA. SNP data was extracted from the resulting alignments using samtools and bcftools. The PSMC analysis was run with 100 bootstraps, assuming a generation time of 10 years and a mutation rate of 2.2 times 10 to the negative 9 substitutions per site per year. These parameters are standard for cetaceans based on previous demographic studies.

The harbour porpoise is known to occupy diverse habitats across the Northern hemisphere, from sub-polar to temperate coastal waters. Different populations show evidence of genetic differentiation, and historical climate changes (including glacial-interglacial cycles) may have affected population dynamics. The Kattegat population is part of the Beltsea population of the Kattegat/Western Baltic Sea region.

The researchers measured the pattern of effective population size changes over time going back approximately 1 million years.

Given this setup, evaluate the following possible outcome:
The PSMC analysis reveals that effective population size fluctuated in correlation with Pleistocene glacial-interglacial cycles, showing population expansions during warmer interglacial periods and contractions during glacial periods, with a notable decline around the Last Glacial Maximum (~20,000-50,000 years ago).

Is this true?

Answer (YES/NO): NO